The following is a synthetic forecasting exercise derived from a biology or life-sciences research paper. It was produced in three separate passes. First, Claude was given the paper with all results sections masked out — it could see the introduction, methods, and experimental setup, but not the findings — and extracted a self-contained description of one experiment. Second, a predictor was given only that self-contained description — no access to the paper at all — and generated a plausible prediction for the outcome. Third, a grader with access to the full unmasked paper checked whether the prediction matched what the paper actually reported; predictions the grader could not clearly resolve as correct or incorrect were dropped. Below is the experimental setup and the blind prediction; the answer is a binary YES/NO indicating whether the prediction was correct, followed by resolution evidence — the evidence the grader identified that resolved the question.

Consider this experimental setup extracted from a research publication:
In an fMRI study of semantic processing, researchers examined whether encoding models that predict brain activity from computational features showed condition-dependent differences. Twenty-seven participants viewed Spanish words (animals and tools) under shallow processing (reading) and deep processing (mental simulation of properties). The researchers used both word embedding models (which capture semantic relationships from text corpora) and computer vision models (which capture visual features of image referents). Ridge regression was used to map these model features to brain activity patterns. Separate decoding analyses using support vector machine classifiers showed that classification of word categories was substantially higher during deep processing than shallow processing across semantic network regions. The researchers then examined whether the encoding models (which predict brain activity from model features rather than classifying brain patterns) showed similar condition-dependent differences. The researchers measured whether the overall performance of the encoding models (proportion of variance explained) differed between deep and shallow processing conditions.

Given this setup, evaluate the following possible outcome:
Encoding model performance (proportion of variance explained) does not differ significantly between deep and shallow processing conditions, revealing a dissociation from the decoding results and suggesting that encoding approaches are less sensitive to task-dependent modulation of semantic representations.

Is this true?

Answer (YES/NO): YES